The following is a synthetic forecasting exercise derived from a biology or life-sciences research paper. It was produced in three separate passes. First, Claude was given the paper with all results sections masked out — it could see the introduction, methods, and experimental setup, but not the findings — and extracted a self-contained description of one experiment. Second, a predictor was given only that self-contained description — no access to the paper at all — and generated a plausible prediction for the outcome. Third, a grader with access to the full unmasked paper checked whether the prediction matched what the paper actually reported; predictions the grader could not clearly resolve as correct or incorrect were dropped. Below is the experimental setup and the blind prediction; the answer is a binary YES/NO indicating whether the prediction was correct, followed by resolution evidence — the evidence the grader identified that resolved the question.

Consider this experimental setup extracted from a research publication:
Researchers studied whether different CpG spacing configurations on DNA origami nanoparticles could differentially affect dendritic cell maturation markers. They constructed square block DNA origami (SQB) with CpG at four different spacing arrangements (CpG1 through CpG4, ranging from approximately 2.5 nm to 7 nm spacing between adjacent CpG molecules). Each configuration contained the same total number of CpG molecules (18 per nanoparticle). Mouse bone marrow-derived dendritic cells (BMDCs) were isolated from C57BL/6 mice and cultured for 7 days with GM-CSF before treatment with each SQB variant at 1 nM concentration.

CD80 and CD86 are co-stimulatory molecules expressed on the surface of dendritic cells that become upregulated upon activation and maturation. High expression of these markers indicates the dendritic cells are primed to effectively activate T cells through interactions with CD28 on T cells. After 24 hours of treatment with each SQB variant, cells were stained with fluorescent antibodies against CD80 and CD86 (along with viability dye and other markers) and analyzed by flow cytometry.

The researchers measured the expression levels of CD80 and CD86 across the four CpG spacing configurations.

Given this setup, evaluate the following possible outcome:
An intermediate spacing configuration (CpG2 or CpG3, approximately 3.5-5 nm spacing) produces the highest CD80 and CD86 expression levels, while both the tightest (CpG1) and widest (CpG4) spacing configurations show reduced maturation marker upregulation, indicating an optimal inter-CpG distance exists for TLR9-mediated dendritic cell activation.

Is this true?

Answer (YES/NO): YES